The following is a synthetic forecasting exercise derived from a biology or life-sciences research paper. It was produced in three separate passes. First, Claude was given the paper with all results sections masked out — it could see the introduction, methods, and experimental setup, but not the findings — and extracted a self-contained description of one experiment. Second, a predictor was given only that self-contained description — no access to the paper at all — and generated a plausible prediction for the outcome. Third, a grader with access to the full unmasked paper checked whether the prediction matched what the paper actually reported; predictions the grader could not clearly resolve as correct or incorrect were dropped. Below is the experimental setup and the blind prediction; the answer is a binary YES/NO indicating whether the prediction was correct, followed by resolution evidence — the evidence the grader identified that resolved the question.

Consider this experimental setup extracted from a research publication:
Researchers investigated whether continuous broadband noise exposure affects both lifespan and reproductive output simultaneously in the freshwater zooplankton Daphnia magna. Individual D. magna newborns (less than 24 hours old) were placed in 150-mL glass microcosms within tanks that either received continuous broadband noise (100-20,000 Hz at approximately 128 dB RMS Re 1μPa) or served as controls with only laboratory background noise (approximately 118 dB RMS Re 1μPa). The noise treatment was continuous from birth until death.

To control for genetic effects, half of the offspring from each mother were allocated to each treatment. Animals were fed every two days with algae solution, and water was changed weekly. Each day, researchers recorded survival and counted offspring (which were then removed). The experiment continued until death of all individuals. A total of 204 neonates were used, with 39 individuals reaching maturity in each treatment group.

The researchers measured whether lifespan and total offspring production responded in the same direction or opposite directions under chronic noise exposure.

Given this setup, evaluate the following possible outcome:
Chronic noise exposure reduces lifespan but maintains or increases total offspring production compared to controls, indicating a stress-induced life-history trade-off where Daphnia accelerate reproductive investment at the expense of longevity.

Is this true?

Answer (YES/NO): NO